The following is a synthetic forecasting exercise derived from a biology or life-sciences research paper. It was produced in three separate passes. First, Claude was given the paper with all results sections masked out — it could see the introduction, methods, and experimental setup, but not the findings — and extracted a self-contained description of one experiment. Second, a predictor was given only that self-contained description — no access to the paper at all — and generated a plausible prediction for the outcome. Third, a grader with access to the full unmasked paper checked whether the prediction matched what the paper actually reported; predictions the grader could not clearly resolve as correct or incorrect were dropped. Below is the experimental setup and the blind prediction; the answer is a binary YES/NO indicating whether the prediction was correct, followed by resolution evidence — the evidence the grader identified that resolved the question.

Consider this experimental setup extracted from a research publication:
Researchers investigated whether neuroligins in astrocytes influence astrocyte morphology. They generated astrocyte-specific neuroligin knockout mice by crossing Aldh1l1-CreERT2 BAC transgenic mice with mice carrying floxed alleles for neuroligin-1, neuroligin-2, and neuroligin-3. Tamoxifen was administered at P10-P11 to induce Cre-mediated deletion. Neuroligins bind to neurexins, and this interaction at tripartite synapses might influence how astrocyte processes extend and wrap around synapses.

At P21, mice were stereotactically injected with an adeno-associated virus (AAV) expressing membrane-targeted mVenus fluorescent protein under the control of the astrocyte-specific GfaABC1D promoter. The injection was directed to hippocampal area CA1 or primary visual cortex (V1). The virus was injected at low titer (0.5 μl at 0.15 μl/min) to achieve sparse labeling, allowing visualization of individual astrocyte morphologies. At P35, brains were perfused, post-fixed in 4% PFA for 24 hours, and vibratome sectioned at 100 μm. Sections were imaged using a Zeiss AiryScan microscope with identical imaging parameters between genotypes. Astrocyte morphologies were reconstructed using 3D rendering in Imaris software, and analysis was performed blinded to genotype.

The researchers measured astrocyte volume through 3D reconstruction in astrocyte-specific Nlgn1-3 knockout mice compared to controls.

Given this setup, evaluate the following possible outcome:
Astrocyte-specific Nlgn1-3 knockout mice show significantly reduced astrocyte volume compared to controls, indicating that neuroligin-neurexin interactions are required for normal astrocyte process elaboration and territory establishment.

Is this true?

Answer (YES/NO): NO